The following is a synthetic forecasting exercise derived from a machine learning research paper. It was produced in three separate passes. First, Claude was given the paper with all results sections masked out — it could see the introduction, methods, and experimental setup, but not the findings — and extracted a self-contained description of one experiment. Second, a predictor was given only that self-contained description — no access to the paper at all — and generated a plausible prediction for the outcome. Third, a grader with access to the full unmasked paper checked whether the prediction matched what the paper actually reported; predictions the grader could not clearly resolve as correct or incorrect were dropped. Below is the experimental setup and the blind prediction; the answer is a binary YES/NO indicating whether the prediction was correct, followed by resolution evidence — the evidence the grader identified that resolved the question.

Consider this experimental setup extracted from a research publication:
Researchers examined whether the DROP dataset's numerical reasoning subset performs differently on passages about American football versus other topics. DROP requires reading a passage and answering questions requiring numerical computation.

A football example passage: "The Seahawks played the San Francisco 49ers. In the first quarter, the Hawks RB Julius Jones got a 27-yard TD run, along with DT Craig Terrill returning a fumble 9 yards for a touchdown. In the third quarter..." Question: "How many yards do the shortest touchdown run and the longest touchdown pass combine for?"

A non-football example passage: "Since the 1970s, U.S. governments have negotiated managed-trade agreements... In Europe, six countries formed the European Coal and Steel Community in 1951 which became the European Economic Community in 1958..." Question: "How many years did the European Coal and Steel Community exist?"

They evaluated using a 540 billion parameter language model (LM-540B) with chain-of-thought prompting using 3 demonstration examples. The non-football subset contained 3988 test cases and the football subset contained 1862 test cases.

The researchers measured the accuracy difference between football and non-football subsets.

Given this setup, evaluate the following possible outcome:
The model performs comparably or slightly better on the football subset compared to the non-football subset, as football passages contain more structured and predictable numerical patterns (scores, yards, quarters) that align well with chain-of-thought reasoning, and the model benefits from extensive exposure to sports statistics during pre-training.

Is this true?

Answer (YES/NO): YES